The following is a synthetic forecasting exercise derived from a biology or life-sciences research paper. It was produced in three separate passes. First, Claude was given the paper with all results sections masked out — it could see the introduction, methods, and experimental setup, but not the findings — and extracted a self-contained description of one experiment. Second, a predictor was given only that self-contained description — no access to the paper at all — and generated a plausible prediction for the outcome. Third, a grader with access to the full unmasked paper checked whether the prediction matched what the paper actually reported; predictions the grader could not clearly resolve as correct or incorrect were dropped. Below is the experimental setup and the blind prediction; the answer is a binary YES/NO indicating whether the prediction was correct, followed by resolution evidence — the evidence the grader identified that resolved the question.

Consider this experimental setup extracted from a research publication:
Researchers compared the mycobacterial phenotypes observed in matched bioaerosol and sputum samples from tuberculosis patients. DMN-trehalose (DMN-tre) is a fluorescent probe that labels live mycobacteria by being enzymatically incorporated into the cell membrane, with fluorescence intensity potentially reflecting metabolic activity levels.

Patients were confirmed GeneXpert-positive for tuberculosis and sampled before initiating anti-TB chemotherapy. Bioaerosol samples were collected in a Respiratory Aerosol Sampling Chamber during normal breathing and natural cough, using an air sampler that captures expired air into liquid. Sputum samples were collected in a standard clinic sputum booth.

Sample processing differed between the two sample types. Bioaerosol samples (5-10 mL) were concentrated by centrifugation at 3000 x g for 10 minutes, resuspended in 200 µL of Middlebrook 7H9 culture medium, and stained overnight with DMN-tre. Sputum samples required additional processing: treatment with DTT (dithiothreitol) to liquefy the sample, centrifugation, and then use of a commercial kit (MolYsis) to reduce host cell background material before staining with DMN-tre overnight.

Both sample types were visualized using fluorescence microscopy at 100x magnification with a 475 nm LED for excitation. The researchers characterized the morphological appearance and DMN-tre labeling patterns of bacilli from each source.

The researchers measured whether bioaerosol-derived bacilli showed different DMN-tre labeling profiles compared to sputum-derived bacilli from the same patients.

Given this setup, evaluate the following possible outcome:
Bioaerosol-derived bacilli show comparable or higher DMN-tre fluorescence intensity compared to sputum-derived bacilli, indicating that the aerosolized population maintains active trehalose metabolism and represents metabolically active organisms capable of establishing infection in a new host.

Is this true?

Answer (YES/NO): NO